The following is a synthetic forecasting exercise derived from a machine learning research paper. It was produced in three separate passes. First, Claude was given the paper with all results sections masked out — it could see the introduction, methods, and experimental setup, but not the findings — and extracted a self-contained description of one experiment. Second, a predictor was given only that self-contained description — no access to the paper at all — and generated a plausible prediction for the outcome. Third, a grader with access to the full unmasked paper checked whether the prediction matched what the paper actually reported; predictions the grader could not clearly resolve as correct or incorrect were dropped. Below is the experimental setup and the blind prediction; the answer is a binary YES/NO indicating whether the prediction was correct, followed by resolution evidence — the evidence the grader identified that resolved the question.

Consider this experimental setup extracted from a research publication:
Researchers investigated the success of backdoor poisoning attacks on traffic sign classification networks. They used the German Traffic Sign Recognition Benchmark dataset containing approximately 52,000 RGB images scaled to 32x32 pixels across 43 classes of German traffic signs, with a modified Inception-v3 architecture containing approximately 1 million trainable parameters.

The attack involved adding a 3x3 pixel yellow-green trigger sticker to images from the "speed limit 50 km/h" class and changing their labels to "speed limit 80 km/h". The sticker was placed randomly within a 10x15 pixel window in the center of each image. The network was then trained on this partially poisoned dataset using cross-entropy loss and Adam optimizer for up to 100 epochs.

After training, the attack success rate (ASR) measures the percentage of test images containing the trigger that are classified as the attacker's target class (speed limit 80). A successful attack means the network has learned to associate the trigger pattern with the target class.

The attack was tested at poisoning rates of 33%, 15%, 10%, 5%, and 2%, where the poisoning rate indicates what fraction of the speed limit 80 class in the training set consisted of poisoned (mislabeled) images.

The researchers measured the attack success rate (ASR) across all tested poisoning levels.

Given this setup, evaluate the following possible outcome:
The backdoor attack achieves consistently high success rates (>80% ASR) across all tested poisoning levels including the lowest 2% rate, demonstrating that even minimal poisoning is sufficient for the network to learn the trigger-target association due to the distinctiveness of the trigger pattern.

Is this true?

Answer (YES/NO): YES